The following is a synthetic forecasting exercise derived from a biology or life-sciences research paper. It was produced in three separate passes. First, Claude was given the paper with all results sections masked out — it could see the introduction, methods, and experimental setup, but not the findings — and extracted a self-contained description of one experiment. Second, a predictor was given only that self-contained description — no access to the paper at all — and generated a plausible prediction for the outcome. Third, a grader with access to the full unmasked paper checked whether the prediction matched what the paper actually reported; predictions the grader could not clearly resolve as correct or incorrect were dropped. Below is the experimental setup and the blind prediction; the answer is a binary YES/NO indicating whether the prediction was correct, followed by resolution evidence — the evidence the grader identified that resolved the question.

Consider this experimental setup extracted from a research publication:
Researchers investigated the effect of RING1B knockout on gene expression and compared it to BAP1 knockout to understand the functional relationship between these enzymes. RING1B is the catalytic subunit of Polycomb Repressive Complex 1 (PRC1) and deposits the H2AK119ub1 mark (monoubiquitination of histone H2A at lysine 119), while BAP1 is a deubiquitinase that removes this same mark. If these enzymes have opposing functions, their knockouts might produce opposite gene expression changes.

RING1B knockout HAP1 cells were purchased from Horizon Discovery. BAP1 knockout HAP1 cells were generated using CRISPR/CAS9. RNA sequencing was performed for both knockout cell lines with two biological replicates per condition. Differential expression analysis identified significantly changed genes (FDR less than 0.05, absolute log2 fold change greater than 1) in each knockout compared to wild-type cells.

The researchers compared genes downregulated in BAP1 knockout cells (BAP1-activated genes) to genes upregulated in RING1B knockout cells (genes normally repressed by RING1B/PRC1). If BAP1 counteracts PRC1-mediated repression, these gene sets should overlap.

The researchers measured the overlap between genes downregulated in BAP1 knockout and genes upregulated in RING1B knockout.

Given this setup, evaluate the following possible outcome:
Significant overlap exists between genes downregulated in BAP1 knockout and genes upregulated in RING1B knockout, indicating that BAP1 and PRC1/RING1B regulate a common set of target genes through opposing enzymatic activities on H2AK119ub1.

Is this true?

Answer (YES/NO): NO